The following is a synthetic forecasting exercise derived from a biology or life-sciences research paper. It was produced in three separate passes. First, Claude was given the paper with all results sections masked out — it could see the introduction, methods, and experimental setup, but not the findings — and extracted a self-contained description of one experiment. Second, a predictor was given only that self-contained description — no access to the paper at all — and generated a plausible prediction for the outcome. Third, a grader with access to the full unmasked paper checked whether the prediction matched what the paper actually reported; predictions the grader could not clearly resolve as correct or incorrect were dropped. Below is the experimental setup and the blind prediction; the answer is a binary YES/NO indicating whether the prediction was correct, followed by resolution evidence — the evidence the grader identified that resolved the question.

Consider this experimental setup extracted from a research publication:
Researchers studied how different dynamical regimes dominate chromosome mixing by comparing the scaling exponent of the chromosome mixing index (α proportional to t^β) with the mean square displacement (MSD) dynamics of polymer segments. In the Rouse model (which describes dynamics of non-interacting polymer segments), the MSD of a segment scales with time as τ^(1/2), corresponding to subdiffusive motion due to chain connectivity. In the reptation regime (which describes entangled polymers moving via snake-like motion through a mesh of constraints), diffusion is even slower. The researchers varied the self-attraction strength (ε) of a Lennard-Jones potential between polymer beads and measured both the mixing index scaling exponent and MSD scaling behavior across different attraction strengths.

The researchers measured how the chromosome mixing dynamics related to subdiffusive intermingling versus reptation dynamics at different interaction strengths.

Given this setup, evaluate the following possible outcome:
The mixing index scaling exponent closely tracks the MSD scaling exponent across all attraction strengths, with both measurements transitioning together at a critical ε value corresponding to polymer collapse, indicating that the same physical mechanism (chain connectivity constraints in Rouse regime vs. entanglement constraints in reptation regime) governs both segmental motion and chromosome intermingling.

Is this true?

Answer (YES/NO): NO